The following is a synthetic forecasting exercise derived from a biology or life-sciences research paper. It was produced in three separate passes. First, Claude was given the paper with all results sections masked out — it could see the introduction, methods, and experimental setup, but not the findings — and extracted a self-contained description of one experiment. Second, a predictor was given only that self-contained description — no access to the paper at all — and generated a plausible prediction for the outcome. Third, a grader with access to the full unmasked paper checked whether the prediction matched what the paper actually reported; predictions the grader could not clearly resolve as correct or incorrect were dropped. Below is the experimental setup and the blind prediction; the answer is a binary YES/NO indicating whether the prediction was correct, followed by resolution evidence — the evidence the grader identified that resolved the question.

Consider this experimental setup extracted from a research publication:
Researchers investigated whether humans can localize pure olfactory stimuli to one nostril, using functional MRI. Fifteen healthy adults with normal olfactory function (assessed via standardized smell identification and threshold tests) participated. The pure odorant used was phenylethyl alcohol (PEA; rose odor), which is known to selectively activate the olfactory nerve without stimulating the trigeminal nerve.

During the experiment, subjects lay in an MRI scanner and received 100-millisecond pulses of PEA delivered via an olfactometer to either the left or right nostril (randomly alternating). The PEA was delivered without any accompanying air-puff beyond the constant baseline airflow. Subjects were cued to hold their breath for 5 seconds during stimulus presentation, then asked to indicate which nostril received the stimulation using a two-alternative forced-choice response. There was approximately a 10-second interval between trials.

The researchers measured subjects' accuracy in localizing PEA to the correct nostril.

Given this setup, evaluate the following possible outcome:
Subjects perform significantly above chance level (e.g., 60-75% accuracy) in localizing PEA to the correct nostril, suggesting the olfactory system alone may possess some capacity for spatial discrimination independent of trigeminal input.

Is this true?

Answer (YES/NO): NO